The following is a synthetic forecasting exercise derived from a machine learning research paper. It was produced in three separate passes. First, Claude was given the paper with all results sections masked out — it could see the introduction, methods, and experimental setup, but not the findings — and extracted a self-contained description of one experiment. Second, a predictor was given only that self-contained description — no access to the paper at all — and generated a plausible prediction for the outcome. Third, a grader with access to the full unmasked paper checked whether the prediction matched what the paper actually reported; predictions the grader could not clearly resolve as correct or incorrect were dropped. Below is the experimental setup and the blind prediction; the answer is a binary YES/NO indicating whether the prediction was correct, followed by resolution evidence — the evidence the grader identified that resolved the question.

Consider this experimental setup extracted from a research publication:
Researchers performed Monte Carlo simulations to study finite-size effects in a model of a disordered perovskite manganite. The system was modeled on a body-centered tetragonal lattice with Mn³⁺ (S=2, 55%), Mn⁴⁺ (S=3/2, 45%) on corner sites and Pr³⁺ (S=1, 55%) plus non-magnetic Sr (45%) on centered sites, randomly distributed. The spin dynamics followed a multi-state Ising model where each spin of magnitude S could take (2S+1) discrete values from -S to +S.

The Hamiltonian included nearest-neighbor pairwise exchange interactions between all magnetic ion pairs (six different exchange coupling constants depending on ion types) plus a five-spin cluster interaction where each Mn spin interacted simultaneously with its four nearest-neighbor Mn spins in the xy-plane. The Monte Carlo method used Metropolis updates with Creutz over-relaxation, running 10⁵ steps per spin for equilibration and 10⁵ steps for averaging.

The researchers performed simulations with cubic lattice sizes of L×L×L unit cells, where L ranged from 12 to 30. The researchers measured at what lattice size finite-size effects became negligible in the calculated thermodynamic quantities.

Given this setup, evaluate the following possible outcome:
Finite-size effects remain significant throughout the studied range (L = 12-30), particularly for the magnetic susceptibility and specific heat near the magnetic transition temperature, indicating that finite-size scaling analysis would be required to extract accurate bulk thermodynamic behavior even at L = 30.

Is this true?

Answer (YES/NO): NO